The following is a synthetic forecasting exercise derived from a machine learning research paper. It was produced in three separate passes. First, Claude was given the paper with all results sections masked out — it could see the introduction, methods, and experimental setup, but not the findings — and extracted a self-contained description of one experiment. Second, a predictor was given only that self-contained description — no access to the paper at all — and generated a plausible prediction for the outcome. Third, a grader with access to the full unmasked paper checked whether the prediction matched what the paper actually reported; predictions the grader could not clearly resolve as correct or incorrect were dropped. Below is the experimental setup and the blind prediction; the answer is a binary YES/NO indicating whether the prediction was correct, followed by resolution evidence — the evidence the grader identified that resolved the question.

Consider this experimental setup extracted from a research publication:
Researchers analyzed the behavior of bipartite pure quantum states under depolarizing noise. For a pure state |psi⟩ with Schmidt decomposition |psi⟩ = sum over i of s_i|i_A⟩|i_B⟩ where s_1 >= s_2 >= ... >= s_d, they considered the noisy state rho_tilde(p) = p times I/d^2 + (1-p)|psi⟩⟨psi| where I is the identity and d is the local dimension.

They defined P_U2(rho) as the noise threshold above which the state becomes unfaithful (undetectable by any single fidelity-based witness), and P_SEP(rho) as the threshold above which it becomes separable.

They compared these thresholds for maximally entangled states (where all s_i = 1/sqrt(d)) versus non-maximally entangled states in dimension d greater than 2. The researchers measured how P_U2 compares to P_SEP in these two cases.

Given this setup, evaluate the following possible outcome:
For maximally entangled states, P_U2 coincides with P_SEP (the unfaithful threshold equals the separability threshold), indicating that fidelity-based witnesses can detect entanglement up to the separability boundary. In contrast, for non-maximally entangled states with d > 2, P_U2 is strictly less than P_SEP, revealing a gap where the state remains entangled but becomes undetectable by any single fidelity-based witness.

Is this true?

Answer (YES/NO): YES